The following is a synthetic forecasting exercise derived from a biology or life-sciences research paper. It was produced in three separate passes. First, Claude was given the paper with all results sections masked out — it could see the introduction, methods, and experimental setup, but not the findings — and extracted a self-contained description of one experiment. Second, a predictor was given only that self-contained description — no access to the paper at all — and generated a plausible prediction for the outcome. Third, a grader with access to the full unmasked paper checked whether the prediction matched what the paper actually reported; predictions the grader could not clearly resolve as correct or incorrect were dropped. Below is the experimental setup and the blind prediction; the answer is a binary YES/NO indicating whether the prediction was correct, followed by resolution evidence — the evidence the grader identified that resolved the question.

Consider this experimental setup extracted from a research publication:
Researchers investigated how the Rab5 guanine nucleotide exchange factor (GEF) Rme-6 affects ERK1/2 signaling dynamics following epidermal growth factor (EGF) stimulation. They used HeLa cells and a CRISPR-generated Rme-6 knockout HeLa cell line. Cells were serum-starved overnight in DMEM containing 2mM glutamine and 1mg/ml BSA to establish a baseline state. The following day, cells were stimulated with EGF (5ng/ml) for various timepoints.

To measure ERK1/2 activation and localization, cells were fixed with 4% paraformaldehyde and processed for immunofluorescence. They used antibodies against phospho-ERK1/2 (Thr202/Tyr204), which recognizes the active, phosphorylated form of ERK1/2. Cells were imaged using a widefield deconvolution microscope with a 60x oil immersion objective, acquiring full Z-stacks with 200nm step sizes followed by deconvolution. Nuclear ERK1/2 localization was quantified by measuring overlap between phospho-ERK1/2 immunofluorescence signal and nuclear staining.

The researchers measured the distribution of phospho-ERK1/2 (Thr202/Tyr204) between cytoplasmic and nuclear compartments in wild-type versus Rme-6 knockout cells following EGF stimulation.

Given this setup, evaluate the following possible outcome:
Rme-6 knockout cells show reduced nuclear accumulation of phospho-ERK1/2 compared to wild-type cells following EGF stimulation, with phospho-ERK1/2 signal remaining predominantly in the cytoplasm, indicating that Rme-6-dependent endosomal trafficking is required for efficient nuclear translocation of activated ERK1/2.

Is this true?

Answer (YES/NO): YES